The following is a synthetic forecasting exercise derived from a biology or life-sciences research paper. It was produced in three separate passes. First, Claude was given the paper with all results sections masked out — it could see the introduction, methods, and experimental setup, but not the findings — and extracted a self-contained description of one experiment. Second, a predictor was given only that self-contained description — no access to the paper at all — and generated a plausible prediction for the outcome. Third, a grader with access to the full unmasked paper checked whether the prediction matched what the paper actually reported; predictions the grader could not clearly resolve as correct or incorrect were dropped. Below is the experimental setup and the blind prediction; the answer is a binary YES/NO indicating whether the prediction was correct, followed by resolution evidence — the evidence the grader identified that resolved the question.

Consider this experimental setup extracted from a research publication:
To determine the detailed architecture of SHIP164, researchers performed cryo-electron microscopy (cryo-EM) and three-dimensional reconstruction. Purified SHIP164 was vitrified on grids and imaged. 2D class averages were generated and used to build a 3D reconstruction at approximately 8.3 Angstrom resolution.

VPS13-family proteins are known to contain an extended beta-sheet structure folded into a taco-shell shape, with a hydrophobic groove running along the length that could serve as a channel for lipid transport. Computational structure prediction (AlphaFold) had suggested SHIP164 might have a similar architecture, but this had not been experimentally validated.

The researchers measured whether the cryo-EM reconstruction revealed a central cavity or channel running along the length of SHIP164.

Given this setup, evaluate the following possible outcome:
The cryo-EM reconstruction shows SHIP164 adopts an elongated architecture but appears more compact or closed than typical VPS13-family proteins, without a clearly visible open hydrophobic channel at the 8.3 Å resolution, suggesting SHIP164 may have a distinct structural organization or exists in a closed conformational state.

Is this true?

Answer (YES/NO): NO